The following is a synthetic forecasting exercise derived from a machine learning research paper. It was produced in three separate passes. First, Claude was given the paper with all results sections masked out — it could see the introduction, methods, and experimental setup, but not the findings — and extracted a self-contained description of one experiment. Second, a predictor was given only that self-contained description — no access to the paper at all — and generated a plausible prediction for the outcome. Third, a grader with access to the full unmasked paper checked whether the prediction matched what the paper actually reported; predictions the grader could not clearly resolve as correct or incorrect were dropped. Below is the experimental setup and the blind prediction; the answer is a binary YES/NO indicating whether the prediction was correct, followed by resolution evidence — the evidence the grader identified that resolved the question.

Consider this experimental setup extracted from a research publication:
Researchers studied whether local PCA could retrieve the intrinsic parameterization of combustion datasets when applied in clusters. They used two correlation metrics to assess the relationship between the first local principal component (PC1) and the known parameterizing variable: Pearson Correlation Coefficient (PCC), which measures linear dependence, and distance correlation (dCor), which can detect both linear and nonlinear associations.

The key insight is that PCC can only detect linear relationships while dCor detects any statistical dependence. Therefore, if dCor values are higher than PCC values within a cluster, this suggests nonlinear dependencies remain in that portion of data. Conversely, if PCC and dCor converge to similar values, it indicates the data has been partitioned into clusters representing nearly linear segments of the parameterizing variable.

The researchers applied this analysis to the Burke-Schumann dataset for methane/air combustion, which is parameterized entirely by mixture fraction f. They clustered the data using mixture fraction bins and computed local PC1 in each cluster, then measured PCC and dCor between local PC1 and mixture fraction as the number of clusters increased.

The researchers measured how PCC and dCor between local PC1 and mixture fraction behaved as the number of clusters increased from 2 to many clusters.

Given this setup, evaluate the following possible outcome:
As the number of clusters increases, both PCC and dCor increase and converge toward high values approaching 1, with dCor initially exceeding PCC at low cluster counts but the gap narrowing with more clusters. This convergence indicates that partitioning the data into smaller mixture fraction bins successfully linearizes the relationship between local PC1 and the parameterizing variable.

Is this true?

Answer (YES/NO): NO